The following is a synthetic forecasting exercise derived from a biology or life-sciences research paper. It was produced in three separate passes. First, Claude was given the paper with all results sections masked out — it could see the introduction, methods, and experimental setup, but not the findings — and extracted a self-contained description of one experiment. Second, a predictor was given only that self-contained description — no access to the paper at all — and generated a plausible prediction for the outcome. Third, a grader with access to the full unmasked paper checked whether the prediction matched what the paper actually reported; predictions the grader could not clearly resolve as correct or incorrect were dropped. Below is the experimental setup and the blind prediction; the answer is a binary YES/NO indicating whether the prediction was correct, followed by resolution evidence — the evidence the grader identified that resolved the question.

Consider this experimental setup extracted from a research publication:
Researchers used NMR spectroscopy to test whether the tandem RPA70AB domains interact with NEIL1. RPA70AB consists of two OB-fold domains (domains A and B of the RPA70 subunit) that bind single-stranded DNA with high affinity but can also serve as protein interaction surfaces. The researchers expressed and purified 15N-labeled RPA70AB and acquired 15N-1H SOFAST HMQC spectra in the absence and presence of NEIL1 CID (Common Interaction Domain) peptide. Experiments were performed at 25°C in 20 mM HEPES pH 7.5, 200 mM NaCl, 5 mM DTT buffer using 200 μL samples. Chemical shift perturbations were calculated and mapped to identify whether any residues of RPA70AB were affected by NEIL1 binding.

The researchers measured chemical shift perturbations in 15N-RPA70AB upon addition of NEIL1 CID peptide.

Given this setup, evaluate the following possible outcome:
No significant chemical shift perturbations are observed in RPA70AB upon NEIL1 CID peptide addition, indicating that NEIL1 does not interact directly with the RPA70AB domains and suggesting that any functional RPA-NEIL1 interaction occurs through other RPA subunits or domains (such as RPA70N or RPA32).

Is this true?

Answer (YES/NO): NO